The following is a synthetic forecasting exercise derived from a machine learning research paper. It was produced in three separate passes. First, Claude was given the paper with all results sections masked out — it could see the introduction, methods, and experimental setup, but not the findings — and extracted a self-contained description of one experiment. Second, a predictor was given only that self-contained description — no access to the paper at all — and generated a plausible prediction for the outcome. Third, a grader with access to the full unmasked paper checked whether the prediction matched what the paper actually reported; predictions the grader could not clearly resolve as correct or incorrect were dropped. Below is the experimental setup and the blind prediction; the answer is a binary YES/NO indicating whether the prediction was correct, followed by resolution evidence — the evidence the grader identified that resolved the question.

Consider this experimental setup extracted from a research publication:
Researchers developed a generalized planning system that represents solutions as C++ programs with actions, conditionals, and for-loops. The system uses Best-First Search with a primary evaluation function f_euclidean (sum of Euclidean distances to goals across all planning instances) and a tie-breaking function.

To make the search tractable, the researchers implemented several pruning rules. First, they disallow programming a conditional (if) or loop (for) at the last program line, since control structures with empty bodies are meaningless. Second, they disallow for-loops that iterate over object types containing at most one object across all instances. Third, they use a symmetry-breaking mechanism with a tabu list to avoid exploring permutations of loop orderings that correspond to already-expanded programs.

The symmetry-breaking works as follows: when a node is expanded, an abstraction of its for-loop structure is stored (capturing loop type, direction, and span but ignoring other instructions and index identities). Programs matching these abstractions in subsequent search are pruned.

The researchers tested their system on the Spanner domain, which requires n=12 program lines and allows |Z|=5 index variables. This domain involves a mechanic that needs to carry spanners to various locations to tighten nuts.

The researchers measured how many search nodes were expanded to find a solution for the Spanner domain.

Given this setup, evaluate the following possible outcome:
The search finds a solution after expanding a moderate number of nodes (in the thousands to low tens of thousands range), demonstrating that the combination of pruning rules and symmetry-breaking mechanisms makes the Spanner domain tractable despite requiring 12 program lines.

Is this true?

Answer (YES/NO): NO